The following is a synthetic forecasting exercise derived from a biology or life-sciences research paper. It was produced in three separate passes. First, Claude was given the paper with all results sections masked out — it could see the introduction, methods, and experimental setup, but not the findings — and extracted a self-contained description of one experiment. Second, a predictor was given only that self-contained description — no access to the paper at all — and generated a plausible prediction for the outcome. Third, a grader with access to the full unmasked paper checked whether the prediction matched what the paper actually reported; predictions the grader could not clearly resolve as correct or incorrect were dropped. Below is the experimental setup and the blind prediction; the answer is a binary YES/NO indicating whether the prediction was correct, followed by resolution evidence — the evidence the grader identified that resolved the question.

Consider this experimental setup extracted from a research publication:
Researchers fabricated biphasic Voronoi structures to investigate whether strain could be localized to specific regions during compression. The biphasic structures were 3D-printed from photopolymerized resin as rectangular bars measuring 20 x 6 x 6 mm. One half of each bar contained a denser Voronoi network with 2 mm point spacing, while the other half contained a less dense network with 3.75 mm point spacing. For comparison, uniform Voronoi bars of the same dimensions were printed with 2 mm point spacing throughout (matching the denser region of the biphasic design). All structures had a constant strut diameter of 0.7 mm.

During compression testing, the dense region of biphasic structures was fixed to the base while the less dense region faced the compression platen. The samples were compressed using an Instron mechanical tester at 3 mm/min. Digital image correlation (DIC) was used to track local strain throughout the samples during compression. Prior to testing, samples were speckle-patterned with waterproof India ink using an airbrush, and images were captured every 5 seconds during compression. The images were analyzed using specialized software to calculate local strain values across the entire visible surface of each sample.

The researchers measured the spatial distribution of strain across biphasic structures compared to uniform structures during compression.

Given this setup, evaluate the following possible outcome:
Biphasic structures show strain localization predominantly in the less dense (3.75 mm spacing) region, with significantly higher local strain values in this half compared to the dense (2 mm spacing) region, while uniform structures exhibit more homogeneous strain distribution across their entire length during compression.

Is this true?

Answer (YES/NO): YES